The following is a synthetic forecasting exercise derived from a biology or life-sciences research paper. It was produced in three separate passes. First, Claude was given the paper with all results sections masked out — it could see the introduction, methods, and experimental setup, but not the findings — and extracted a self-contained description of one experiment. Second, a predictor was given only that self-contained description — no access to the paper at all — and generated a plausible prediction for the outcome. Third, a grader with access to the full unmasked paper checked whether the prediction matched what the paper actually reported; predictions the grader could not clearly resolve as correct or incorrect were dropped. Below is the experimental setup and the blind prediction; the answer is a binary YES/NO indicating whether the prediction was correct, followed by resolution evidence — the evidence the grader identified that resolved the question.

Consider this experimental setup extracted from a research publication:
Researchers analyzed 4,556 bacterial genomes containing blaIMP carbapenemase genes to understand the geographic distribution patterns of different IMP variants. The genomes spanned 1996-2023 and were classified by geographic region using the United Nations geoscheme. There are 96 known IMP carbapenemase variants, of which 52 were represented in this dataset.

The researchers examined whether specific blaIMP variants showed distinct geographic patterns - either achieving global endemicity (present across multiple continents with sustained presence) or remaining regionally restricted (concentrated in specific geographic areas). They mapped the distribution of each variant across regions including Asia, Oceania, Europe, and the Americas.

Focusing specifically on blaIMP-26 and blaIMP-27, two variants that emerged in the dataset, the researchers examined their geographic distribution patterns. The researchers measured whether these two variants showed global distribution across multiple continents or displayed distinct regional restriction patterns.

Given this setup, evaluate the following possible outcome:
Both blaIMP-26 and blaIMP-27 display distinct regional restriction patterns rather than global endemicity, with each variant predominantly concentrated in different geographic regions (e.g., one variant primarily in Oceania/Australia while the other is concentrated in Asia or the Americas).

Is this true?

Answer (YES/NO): YES